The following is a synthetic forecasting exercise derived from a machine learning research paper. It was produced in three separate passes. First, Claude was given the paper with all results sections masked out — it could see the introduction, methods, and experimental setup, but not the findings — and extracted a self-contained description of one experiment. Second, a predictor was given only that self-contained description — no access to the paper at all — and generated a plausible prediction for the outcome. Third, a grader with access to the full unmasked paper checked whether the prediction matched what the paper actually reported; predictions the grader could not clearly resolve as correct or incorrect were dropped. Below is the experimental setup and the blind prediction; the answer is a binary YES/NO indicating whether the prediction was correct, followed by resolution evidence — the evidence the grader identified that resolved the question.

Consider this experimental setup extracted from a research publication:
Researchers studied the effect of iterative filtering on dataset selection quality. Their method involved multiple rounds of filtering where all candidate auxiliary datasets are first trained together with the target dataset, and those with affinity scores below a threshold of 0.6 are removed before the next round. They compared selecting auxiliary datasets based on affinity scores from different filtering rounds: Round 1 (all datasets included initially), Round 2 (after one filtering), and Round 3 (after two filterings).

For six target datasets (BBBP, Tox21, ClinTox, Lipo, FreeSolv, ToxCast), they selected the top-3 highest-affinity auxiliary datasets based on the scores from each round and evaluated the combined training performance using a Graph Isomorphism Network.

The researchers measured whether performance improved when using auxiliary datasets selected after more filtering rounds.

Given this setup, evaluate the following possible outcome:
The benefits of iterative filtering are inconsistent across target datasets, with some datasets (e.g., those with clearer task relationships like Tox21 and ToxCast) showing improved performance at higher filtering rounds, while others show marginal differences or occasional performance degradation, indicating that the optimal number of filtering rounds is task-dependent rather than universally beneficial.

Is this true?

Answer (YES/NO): NO